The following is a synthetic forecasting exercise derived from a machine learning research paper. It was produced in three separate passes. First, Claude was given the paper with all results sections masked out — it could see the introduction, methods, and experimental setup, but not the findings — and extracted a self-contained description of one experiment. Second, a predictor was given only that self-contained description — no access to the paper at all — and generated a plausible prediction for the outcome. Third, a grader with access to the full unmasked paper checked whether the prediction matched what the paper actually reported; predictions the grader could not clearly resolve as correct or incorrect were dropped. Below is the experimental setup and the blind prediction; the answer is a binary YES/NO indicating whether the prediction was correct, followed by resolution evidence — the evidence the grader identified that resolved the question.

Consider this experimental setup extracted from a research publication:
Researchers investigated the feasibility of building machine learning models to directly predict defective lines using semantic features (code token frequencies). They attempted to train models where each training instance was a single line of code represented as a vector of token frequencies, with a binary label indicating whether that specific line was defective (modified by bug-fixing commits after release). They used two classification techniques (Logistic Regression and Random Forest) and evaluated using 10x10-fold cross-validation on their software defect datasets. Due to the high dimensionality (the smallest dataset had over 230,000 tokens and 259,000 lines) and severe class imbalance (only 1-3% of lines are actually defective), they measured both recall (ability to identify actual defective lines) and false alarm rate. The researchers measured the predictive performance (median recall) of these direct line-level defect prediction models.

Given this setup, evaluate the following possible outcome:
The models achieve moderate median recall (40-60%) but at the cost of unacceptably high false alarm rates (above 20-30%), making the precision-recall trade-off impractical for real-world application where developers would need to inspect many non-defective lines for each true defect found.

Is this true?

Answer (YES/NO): NO